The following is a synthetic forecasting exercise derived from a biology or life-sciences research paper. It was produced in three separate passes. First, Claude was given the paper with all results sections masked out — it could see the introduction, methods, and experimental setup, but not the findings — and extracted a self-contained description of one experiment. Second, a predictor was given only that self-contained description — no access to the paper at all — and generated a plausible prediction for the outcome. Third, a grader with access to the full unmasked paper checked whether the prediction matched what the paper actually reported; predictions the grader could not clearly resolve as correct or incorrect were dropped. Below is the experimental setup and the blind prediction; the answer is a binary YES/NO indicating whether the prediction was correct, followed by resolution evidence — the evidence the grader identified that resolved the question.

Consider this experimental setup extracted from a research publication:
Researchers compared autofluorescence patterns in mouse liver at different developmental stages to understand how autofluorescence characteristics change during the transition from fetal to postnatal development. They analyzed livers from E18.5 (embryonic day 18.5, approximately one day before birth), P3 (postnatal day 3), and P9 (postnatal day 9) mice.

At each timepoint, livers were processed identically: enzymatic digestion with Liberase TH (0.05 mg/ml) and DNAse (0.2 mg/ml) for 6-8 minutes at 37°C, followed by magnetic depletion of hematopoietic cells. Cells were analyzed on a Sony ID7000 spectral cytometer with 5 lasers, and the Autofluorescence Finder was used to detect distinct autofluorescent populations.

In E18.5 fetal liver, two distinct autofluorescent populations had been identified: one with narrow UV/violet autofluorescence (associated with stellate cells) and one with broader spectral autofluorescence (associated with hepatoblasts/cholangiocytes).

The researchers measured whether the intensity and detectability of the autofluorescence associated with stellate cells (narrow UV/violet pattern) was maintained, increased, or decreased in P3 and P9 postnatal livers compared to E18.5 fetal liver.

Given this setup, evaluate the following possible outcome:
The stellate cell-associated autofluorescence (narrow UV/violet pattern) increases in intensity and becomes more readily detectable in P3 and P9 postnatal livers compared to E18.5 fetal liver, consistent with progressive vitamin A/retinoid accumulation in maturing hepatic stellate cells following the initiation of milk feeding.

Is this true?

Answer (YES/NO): NO